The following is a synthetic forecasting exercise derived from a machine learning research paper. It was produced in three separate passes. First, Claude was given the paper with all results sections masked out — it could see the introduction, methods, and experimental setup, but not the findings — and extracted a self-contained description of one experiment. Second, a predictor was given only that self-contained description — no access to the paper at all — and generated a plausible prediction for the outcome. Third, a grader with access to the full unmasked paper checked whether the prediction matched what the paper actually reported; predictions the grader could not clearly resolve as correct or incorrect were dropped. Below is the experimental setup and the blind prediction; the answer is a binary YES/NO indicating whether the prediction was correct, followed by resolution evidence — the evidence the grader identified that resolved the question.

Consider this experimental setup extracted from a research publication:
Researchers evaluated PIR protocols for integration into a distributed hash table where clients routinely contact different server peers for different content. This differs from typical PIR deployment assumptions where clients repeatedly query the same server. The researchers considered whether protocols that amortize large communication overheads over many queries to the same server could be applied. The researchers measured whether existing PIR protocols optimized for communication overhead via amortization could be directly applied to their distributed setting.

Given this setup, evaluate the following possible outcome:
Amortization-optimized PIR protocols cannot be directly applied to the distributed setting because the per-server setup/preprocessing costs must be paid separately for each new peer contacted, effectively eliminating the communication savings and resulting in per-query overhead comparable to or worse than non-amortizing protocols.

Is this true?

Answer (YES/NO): YES